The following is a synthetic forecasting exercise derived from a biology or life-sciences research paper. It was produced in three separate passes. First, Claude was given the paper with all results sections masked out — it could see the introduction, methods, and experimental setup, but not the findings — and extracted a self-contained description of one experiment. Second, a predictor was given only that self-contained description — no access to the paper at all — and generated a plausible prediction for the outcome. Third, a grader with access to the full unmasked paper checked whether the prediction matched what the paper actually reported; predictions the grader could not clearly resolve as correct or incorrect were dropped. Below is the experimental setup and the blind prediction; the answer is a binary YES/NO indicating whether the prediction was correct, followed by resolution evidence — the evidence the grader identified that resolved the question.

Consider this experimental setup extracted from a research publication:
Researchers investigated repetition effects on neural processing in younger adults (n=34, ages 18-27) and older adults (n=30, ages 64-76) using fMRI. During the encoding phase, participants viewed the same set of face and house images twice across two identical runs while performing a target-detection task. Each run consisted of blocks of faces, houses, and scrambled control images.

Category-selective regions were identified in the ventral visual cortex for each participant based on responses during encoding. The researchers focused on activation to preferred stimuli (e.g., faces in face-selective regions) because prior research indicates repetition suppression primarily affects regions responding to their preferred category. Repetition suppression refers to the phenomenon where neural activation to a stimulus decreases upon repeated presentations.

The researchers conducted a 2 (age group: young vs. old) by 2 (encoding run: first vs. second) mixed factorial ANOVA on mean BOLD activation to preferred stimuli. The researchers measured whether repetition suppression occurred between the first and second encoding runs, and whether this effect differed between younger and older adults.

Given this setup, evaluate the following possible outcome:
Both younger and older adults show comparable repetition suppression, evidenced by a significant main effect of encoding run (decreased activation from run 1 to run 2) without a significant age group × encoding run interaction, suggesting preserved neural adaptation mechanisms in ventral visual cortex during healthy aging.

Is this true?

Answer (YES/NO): YES